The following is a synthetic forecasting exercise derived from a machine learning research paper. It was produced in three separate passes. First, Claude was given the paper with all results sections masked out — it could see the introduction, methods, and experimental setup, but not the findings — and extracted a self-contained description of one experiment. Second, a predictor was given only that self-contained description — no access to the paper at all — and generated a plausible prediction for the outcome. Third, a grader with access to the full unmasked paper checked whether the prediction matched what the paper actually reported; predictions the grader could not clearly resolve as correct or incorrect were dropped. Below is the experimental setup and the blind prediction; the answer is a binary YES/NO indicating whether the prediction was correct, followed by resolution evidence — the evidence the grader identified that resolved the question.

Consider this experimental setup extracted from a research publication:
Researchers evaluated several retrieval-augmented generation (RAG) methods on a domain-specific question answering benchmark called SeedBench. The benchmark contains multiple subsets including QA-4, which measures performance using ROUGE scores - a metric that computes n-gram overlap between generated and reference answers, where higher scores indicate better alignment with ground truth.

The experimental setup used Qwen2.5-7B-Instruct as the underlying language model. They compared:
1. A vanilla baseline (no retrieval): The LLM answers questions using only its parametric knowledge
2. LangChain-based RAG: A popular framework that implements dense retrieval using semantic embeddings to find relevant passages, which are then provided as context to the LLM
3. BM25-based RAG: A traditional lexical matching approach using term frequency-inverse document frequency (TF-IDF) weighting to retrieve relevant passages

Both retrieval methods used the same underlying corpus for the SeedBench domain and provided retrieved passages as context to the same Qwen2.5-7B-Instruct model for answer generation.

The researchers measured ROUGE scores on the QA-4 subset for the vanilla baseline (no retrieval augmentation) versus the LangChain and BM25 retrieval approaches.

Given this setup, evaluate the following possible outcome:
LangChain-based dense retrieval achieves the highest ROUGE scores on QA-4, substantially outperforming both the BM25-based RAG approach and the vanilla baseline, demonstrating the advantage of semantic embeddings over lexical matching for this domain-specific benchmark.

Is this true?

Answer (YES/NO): NO